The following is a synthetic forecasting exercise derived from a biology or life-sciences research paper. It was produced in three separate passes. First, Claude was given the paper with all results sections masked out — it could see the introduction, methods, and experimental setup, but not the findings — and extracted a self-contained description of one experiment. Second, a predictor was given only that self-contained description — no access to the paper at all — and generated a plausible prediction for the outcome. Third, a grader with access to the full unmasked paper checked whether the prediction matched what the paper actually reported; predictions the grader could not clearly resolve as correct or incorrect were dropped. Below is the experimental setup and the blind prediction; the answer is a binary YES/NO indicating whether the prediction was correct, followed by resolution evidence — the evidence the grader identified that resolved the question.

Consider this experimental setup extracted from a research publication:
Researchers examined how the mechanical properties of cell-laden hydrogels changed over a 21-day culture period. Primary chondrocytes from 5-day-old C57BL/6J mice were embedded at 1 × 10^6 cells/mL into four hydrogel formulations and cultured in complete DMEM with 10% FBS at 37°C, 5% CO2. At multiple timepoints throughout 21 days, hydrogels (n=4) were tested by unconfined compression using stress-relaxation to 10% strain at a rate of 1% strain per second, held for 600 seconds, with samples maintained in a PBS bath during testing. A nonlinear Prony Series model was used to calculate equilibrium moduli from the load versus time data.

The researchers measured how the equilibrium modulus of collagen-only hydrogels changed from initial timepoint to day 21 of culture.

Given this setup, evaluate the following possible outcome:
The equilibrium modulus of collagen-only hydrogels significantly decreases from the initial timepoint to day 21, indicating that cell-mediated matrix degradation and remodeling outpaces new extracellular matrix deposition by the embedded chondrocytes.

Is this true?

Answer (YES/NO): NO